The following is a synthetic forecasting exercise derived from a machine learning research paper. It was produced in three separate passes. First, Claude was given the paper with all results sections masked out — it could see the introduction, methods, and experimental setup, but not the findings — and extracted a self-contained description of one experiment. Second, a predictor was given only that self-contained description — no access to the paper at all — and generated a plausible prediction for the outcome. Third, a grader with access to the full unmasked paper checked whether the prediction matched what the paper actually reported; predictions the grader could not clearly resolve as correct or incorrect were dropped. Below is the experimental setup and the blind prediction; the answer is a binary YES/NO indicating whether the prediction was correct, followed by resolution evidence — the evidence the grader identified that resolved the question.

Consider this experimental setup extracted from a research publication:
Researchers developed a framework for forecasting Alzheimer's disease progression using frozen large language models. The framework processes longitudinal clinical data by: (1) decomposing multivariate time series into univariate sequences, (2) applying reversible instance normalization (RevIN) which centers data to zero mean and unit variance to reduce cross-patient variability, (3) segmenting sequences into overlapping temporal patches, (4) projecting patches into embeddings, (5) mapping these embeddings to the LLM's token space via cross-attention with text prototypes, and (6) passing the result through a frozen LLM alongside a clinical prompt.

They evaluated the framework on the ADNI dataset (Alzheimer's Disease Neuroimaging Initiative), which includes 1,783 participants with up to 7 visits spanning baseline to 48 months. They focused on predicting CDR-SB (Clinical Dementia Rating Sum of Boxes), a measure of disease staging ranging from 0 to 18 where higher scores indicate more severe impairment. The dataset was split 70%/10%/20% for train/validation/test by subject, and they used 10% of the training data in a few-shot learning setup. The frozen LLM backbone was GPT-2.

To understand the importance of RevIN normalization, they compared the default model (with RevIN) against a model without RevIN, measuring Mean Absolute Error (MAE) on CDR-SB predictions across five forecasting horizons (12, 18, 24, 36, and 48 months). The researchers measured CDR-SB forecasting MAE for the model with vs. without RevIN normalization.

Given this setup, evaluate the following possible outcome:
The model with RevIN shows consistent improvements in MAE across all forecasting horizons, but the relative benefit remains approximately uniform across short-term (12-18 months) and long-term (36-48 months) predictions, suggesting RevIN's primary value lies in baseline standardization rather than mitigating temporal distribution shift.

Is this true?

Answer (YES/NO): NO